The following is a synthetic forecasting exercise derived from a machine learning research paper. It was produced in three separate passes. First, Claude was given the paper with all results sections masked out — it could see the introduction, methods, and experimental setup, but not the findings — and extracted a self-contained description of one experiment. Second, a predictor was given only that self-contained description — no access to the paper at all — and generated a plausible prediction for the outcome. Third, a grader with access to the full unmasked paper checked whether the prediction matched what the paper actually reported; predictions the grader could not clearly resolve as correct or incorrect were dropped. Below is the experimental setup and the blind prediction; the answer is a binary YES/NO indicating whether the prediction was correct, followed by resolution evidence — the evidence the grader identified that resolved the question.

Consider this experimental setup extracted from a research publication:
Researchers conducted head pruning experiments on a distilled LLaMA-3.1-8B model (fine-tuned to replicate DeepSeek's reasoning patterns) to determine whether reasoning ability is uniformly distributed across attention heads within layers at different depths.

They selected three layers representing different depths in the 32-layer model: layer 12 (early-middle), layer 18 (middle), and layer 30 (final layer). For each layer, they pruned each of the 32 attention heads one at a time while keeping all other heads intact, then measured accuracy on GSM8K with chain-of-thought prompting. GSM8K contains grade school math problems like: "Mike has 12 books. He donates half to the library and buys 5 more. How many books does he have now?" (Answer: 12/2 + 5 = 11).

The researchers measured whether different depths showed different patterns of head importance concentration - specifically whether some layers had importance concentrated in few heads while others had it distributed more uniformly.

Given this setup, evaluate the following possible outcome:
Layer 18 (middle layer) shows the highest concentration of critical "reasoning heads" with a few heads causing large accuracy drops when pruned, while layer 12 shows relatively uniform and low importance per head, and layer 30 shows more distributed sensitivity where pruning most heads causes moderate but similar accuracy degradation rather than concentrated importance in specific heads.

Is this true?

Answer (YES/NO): NO